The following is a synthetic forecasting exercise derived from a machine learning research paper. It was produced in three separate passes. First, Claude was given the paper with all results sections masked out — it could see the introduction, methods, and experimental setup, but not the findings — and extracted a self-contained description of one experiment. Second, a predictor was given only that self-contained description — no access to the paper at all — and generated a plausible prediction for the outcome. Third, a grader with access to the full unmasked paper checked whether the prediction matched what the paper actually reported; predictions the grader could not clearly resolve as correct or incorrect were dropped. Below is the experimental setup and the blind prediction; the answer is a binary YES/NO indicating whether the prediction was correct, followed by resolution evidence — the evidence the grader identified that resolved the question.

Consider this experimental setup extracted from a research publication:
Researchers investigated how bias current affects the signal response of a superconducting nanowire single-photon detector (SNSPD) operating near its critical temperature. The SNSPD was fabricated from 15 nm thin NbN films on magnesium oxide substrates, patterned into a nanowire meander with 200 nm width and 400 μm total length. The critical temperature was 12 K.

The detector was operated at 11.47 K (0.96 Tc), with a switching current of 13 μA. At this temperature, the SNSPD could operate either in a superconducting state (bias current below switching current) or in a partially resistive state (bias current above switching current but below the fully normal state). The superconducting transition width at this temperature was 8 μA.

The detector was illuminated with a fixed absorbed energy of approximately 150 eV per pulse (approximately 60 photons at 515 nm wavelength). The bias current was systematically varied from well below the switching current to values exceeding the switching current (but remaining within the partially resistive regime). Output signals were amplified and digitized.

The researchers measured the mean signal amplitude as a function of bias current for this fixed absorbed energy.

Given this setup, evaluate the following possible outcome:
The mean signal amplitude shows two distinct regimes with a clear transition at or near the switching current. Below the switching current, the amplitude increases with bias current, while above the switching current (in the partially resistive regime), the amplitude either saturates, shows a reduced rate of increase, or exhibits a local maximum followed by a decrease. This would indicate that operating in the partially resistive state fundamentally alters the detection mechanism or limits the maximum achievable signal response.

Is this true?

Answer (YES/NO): YES